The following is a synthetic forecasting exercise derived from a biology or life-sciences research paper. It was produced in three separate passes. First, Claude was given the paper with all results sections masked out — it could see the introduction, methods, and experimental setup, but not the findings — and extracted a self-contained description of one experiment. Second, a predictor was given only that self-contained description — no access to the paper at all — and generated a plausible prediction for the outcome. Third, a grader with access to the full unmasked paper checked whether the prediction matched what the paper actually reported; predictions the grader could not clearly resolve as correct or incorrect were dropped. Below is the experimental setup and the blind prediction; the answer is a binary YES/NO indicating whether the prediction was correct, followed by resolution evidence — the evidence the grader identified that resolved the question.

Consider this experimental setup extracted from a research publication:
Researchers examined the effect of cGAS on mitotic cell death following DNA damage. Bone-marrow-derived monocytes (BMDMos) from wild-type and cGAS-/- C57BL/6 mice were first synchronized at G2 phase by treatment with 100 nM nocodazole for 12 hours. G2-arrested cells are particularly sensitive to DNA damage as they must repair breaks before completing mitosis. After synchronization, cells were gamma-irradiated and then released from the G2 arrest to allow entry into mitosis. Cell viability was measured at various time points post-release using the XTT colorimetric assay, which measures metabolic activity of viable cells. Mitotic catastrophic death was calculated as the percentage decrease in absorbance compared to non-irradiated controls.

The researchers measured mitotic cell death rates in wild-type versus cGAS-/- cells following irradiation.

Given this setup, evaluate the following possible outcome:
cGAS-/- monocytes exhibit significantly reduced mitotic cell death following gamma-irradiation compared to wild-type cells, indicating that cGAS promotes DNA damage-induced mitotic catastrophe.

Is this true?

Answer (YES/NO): YES